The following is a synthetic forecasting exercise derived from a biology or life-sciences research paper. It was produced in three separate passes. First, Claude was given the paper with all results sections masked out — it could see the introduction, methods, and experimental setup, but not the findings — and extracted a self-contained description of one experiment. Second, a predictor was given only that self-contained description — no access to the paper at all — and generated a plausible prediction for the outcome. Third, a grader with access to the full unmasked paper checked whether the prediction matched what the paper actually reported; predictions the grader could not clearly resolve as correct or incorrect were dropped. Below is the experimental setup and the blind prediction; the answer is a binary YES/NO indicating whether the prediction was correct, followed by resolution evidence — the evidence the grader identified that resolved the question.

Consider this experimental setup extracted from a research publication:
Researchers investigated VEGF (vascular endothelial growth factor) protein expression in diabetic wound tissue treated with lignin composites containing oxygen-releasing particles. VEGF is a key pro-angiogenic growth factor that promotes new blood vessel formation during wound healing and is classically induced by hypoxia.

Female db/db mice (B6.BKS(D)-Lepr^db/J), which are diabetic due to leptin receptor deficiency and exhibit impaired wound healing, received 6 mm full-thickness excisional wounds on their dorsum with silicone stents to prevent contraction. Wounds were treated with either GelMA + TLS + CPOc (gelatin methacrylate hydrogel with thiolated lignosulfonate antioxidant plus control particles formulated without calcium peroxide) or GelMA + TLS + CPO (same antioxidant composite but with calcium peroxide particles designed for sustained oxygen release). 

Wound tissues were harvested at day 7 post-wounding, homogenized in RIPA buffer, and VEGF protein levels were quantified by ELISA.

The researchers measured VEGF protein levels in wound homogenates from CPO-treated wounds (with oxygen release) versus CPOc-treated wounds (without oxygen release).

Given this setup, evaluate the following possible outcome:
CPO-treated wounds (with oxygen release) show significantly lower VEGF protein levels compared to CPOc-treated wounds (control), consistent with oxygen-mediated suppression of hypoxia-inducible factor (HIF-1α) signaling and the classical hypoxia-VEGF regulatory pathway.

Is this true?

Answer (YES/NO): NO